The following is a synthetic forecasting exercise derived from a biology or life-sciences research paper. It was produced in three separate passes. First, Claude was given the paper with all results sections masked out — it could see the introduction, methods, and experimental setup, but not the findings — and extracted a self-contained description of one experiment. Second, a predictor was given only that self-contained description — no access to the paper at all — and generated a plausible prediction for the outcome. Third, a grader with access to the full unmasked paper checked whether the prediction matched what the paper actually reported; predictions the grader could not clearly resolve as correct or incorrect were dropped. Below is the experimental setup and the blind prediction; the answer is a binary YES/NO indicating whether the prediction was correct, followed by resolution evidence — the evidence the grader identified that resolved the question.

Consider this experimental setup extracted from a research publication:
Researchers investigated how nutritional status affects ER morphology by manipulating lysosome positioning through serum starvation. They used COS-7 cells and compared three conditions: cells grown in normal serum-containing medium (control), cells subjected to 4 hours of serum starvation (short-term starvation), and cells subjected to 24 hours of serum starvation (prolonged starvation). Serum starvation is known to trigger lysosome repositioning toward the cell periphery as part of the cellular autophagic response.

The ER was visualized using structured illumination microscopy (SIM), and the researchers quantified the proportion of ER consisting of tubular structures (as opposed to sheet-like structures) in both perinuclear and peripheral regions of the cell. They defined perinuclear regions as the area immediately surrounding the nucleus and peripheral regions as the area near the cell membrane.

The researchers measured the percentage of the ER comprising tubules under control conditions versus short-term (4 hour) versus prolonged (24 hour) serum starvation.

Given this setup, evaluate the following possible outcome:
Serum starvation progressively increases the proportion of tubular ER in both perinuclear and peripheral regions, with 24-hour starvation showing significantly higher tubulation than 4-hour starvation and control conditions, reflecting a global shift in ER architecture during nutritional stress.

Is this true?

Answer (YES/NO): NO